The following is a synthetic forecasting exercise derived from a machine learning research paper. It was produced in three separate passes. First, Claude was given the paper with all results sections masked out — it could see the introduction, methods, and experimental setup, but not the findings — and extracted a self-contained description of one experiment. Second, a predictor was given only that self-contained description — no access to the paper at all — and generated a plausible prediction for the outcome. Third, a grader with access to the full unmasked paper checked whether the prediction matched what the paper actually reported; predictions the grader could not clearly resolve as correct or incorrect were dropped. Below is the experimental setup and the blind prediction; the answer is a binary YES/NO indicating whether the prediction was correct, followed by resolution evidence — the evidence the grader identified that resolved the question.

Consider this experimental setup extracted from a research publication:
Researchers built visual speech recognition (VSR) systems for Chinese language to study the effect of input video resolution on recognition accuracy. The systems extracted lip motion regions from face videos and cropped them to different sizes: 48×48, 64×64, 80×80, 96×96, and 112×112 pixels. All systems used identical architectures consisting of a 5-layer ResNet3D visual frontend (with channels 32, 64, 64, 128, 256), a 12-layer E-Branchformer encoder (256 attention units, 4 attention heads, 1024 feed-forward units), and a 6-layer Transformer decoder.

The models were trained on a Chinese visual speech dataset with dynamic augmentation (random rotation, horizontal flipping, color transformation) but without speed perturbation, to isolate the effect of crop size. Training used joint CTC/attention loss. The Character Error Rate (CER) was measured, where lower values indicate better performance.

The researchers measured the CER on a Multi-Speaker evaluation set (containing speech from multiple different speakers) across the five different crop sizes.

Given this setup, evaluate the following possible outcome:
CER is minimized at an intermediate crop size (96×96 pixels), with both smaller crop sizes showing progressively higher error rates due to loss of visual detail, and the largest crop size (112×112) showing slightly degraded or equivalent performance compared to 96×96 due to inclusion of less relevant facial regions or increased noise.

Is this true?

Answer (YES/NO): NO